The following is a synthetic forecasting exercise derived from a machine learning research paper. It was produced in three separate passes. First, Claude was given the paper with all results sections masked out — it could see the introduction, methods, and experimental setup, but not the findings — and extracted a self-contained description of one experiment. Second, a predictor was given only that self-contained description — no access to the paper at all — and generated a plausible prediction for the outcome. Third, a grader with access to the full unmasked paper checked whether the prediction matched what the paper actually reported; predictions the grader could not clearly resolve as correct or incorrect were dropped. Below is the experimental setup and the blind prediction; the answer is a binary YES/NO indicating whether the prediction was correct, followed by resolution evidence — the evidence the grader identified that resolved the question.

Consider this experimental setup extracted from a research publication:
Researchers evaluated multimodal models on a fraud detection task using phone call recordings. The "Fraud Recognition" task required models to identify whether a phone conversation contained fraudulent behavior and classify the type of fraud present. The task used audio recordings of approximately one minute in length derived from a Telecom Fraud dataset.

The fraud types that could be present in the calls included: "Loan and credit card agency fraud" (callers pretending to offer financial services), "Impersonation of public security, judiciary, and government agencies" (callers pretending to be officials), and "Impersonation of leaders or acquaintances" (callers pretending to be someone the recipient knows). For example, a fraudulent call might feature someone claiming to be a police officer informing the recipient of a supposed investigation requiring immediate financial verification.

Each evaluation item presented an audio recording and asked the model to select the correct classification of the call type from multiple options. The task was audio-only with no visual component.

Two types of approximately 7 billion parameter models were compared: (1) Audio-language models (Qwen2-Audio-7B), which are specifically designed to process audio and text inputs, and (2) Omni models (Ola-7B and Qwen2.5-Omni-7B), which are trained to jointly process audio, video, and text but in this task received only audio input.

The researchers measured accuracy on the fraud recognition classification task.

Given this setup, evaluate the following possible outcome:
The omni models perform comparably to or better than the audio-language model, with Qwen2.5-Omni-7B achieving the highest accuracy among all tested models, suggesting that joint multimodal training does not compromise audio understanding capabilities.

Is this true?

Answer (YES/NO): YES